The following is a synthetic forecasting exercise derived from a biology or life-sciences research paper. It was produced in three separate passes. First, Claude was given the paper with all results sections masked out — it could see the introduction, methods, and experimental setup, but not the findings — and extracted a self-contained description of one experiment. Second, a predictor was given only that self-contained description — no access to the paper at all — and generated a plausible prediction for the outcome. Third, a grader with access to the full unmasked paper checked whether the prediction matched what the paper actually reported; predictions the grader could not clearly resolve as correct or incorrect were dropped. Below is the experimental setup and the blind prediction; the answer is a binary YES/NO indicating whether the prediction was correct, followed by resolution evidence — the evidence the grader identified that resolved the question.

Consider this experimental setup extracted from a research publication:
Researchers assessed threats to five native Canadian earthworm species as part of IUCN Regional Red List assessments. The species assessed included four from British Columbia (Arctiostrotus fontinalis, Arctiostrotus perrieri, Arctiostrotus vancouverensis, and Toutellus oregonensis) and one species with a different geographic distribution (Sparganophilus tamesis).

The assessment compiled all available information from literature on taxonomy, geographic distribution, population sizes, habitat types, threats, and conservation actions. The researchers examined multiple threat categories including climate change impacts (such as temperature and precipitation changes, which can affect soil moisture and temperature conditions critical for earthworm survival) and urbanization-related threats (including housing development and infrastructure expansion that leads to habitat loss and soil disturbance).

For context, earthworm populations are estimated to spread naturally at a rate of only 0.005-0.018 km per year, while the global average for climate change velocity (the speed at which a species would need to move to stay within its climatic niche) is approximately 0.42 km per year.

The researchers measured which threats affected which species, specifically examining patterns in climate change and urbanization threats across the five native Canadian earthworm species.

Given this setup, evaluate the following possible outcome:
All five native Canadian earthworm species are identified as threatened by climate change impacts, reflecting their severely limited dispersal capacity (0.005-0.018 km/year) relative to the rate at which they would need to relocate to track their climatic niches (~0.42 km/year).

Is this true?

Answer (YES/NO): NO